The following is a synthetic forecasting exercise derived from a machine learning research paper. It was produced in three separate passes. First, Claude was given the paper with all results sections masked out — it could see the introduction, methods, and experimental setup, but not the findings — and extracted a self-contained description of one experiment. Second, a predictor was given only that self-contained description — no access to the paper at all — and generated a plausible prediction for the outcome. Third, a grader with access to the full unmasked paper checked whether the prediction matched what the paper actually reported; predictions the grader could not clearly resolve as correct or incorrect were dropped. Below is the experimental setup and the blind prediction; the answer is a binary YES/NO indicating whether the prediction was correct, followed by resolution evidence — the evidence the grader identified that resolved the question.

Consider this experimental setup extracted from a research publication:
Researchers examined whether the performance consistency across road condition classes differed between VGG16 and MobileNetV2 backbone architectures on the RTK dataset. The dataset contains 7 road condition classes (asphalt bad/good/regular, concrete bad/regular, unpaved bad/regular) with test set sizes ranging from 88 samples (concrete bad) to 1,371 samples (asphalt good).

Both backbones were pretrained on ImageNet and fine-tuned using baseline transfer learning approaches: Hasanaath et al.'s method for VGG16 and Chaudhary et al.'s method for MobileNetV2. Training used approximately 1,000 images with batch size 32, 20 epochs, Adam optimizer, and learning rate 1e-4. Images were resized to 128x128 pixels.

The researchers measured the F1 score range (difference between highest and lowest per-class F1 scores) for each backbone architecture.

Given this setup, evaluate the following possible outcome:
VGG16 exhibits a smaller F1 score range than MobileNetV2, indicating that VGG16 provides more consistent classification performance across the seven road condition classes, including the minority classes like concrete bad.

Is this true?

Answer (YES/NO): NO